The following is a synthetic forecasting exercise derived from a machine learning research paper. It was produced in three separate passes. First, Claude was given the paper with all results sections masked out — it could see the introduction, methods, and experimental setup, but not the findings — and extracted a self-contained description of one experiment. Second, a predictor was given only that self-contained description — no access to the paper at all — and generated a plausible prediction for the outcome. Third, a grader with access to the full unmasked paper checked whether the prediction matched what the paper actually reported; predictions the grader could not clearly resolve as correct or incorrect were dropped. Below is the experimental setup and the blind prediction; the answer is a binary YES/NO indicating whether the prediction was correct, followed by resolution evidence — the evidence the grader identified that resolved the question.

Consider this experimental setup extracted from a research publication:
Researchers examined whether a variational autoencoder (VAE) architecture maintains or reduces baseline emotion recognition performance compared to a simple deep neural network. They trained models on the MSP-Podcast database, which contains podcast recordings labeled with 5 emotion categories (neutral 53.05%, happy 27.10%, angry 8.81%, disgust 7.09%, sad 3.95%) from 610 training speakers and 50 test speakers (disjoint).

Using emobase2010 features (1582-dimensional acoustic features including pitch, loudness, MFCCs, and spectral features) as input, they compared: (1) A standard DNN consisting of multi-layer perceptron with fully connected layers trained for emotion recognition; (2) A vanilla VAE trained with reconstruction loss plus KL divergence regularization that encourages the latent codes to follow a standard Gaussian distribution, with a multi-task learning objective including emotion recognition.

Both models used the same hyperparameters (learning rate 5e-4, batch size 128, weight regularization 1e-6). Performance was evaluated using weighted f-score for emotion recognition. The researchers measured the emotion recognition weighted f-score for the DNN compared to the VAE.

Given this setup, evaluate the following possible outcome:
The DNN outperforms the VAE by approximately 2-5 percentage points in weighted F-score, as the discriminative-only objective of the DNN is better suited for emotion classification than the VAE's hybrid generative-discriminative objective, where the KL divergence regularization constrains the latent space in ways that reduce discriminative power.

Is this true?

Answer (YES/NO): YES